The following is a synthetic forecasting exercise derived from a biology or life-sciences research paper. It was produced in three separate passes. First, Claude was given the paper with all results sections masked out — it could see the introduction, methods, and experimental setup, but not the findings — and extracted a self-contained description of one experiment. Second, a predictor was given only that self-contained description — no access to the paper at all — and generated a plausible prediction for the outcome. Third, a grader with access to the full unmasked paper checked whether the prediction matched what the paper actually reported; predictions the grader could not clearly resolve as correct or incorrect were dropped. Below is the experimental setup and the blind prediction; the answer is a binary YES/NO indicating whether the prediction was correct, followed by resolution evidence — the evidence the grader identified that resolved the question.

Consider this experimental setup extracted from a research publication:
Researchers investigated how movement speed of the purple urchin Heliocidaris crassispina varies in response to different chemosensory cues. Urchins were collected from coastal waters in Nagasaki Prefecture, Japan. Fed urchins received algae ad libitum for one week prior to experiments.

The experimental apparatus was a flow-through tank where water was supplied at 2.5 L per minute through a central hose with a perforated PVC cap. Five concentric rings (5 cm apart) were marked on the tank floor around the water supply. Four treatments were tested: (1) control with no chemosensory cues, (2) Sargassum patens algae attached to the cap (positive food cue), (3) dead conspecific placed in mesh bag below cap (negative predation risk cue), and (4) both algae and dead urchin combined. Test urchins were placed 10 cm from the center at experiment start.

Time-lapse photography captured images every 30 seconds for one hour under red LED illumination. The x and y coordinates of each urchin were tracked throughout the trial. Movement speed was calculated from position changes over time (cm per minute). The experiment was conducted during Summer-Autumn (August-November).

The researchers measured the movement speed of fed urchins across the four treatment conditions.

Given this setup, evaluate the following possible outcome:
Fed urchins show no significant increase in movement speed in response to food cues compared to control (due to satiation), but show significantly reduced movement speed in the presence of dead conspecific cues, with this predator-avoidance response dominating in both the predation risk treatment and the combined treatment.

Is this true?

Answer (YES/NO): NO